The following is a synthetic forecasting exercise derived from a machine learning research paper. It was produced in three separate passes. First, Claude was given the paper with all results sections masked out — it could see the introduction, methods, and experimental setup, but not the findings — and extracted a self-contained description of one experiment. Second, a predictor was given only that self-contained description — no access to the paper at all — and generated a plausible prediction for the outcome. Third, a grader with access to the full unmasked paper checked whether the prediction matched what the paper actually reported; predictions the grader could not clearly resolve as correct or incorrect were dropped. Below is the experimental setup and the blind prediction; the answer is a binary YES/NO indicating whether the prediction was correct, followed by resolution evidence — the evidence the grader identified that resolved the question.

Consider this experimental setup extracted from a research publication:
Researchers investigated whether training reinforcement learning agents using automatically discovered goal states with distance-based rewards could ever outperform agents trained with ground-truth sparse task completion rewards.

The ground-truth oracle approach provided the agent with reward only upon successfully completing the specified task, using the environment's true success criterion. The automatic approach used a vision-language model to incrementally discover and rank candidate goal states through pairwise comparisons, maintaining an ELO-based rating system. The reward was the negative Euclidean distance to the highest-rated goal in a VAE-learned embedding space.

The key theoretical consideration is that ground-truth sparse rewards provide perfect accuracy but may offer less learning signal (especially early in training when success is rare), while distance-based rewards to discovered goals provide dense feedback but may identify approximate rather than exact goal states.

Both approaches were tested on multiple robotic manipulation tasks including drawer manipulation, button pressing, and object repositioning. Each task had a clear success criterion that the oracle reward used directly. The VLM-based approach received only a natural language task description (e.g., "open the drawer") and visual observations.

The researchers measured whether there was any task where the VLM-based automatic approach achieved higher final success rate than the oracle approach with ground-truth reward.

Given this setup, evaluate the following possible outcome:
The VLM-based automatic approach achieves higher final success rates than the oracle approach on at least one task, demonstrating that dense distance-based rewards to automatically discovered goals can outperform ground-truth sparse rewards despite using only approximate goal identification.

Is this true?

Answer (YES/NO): YES